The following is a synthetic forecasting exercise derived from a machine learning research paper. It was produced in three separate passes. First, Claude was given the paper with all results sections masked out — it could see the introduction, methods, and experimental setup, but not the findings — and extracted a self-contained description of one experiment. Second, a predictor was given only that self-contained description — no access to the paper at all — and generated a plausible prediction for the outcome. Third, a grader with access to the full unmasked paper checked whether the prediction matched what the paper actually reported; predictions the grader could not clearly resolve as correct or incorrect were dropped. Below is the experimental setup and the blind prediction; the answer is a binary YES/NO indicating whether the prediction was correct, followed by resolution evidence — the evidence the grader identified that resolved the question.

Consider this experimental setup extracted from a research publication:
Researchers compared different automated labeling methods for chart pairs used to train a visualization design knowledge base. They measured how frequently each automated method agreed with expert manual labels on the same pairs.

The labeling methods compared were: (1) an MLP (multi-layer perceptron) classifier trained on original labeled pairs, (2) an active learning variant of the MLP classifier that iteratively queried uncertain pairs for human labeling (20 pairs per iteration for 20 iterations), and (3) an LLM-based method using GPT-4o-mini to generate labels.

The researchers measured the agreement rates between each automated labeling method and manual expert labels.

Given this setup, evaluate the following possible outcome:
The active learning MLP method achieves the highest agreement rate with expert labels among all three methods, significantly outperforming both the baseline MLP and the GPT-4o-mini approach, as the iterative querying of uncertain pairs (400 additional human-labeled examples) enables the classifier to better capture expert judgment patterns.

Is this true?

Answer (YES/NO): NO